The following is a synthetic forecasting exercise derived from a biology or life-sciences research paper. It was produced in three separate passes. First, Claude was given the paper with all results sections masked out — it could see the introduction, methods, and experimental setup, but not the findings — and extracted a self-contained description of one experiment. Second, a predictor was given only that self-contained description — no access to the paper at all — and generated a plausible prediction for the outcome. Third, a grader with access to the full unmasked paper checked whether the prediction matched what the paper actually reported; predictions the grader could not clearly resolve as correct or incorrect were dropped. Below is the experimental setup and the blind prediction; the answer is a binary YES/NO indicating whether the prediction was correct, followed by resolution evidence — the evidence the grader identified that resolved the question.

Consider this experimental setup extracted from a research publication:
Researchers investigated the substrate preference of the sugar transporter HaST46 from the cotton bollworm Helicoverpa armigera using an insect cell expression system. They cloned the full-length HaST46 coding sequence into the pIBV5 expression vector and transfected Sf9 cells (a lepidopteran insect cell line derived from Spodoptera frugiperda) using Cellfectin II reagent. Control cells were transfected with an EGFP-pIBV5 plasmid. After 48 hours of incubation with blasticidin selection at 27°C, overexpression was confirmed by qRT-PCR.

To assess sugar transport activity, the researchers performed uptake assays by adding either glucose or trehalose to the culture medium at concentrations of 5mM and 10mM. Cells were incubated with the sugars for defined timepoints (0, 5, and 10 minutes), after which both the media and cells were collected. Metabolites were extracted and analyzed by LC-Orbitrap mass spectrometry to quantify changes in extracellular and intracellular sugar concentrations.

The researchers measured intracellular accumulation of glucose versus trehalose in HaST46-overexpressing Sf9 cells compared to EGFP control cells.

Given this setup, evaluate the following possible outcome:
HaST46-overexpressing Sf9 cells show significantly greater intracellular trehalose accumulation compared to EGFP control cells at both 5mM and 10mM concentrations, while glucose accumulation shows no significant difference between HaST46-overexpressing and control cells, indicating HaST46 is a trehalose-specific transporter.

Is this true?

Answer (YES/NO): NO